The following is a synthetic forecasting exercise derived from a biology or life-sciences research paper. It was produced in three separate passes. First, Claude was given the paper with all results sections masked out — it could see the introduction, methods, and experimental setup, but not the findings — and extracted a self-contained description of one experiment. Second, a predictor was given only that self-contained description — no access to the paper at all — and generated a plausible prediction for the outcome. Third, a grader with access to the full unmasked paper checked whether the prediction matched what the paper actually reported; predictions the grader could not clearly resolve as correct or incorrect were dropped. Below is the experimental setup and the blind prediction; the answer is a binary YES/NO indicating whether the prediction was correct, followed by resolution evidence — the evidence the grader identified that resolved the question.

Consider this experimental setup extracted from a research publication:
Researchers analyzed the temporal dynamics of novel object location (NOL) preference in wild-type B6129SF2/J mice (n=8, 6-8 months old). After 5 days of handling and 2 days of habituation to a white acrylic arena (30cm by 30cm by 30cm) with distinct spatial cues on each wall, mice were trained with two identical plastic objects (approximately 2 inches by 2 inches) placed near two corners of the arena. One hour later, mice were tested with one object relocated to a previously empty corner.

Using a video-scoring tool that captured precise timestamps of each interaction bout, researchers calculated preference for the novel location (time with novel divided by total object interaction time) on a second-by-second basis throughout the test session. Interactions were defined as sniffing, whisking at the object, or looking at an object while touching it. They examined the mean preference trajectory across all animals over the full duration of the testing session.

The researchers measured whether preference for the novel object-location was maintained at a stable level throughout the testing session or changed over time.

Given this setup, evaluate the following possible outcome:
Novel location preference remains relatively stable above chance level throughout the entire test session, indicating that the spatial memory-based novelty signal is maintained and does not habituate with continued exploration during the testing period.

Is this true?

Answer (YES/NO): NO